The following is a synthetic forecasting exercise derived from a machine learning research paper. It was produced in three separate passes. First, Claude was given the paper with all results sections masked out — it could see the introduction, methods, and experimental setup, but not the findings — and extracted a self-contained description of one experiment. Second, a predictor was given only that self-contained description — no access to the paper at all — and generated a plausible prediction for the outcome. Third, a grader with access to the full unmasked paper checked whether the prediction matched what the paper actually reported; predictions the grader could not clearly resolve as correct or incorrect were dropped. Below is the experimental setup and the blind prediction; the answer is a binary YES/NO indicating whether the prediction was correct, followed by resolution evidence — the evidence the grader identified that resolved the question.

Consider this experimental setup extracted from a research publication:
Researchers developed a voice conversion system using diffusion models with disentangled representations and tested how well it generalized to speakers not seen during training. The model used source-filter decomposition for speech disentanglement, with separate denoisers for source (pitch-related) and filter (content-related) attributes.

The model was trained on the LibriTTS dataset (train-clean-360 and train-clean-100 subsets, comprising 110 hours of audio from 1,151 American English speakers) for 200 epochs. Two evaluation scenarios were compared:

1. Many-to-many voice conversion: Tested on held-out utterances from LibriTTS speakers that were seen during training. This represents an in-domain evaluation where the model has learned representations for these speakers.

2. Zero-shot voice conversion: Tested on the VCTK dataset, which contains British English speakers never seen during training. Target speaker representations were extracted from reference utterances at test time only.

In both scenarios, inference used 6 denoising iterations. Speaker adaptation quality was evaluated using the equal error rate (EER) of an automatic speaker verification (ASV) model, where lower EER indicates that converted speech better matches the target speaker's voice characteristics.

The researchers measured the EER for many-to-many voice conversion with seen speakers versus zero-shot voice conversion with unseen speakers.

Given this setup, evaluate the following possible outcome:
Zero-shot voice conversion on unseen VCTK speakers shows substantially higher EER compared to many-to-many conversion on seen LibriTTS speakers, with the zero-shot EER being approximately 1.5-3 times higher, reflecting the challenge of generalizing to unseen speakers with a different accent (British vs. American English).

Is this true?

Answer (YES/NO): YES